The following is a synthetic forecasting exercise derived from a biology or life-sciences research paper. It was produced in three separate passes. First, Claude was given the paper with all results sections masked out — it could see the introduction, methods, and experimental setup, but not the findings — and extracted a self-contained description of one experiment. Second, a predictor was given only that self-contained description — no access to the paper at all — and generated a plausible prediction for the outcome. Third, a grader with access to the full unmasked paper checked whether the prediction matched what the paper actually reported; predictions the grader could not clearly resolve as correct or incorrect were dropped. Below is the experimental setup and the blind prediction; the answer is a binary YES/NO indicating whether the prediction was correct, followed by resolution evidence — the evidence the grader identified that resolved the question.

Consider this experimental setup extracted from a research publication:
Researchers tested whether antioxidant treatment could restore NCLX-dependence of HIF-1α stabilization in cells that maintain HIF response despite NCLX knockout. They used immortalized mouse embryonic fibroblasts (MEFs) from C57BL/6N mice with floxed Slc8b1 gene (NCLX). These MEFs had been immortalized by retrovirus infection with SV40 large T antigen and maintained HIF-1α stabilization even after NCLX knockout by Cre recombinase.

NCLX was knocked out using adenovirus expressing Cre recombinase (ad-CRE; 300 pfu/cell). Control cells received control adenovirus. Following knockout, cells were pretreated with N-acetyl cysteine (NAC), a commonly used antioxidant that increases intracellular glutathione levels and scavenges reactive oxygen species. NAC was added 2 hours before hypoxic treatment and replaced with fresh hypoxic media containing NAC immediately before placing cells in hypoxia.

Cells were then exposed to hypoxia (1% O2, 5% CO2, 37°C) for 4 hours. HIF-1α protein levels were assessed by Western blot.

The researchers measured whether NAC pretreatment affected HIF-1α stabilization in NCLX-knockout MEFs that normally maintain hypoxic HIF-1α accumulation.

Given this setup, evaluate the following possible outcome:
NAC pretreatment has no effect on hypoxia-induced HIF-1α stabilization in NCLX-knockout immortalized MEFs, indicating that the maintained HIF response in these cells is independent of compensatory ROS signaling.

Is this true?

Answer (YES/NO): NO